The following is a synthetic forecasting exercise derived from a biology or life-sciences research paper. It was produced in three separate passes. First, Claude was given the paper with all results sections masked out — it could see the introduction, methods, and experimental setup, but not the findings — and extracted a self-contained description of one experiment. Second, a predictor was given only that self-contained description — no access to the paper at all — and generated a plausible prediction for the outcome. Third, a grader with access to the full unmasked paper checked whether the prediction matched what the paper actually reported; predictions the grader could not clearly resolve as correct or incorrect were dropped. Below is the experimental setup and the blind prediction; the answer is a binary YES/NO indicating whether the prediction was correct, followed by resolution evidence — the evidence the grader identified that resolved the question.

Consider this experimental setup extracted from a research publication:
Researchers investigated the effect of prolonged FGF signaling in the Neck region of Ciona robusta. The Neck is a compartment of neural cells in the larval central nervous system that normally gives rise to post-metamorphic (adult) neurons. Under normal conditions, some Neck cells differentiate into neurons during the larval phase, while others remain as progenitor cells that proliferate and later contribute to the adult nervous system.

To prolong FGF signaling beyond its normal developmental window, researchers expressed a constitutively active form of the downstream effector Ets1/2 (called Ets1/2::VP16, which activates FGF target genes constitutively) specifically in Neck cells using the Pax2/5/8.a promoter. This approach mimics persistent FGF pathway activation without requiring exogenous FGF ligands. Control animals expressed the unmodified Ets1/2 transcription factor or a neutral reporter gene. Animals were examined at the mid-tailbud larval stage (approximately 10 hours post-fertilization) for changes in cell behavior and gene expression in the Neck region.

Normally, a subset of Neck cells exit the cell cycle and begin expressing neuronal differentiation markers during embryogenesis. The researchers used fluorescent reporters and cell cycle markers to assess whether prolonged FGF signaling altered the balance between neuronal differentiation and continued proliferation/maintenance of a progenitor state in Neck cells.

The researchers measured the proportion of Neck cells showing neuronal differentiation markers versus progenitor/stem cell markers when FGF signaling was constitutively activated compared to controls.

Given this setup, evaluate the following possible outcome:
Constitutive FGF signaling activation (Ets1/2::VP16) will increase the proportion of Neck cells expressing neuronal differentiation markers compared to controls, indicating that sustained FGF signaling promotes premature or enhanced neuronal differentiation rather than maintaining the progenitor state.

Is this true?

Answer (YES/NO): NO